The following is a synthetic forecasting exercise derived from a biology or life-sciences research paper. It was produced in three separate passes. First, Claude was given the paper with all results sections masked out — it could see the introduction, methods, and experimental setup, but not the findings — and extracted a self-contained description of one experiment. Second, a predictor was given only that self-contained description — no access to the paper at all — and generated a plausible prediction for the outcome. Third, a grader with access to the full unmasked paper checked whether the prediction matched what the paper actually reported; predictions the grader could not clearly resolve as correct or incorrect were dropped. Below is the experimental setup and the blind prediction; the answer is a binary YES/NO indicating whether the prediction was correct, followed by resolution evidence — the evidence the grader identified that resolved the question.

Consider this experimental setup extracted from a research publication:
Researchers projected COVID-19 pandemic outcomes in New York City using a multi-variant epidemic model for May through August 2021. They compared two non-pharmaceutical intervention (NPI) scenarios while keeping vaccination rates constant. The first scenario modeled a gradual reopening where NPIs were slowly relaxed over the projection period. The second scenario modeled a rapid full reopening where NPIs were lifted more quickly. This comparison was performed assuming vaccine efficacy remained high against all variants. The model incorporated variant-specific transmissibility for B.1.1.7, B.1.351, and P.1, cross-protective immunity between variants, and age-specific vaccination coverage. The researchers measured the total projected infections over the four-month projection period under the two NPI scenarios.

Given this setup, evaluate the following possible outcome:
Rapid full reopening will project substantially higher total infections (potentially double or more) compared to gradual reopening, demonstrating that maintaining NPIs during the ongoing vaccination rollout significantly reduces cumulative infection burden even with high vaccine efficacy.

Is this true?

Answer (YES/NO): YES